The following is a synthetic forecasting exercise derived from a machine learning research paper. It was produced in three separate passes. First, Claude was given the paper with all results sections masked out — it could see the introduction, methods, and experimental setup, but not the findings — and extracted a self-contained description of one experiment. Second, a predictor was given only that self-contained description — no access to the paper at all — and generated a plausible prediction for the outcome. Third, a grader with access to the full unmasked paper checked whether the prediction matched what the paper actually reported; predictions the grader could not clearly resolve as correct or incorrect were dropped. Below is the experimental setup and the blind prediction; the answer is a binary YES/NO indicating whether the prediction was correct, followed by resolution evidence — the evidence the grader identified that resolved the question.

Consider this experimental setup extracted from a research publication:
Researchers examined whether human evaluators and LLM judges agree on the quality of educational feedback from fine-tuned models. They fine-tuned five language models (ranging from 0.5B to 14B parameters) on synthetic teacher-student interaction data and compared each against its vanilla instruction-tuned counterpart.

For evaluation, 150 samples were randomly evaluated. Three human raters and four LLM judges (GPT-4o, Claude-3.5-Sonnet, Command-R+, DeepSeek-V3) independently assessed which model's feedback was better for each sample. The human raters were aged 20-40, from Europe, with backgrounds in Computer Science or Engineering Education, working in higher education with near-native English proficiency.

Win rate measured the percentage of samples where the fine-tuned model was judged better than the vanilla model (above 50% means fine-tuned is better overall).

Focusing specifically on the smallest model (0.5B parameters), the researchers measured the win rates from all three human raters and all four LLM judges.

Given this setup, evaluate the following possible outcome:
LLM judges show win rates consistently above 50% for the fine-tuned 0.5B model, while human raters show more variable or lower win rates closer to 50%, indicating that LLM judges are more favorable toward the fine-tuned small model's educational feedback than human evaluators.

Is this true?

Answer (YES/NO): NO